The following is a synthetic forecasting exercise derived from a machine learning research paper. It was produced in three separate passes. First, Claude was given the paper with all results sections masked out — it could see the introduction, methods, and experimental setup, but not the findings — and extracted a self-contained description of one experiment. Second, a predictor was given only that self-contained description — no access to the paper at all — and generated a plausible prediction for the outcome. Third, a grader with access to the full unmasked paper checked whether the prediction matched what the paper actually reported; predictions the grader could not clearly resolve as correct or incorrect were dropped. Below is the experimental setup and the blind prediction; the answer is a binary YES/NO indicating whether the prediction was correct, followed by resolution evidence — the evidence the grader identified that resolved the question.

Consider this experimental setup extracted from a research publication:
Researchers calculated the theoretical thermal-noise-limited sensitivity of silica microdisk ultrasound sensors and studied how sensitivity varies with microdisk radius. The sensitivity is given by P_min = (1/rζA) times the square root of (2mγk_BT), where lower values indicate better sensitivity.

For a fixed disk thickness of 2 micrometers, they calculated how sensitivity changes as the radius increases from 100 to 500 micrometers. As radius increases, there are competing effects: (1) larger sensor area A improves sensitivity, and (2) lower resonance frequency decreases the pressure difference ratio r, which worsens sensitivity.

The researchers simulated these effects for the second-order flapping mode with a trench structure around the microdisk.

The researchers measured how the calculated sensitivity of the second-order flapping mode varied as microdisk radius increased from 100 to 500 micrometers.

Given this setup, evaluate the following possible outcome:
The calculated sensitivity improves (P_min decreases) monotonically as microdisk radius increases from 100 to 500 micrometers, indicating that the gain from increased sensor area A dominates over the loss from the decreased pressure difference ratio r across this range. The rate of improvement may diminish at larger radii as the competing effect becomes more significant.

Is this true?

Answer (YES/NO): NO